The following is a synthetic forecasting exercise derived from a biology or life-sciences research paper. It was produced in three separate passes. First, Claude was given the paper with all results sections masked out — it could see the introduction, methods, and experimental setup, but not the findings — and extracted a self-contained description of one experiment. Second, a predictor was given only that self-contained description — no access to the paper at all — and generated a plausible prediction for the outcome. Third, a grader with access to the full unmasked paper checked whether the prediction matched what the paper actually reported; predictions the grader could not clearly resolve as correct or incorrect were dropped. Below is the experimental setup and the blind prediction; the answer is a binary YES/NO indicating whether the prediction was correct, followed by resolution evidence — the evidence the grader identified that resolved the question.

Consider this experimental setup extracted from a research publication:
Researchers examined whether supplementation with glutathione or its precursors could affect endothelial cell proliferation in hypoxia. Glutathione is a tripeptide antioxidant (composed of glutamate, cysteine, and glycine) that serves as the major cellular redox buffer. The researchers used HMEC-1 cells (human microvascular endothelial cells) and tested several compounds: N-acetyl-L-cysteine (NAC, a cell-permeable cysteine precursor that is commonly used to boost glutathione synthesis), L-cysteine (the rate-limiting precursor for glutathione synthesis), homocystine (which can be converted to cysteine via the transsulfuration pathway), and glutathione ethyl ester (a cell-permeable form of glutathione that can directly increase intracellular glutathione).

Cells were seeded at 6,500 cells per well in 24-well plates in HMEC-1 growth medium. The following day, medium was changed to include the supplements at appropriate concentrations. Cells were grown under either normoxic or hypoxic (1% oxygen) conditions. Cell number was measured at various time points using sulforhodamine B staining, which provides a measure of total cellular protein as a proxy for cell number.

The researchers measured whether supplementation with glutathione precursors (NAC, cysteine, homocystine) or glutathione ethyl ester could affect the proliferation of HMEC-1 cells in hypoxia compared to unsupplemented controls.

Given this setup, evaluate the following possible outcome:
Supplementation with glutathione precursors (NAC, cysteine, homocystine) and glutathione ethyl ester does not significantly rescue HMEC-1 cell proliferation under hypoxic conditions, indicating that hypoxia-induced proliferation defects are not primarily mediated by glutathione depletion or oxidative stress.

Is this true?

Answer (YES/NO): YES